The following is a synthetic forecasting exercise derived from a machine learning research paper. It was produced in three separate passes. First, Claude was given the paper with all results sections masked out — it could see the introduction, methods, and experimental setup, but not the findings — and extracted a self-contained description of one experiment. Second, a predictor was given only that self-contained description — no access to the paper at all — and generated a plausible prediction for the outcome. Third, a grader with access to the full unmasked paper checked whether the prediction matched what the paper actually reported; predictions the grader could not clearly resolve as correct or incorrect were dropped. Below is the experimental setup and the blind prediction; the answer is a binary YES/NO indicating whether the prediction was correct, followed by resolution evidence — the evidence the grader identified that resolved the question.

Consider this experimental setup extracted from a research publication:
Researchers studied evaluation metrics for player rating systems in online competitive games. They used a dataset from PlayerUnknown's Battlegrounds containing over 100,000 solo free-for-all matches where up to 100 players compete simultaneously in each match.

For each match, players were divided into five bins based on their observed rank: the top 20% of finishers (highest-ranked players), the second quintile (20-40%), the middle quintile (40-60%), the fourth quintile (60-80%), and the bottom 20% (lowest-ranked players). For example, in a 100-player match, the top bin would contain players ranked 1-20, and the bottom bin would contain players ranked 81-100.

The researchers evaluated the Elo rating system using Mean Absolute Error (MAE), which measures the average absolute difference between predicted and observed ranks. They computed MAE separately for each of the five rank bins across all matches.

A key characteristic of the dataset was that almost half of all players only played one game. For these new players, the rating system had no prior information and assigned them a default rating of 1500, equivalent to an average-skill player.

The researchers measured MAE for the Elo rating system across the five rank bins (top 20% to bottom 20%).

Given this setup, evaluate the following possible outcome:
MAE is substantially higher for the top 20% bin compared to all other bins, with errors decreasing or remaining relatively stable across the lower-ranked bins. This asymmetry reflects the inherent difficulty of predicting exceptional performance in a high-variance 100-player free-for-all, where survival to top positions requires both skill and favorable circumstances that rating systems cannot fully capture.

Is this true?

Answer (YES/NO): NO